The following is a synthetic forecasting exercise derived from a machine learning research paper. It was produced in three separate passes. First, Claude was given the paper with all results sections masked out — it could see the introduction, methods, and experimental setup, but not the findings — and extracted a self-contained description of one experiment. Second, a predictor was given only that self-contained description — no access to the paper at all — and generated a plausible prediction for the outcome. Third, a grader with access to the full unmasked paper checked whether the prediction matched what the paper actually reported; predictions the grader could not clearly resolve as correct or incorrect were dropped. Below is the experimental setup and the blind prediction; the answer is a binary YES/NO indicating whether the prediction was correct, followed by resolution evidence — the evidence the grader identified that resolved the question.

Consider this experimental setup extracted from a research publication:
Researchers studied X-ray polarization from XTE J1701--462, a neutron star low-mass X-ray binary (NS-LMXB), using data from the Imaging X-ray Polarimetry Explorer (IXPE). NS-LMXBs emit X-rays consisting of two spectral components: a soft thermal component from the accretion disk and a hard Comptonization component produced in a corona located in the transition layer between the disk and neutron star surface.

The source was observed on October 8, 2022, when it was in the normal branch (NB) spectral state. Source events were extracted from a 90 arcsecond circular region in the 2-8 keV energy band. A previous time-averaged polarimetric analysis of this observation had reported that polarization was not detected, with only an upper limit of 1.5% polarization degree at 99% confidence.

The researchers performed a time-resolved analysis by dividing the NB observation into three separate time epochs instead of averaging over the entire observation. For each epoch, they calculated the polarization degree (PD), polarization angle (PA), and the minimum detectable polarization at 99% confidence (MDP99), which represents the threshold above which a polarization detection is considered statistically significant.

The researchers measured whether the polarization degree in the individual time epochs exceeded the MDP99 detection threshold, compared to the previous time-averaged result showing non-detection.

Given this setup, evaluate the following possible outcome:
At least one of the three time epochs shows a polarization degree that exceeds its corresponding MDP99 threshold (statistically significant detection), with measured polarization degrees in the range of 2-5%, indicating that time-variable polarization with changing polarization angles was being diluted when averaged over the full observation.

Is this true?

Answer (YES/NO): YES